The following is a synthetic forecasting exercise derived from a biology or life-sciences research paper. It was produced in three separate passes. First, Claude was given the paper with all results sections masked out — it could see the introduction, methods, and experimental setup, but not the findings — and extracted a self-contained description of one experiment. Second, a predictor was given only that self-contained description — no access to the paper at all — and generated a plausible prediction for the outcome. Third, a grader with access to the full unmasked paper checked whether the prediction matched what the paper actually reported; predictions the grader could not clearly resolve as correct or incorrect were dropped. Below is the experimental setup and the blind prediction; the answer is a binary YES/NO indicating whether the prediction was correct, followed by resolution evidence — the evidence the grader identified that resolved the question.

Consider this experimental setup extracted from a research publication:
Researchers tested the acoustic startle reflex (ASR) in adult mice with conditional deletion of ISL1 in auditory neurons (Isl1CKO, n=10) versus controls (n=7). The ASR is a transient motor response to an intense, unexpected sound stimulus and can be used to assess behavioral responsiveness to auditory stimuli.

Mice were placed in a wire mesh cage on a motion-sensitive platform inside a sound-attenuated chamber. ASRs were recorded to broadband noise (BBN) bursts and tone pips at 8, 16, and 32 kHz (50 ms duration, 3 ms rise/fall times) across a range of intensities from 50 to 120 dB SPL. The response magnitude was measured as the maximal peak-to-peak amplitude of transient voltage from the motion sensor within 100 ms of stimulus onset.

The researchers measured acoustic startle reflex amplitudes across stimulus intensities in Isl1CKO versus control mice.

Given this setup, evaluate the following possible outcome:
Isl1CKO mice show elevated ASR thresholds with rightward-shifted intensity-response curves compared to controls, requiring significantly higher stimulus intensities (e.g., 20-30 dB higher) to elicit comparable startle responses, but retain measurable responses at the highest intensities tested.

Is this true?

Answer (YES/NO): NO